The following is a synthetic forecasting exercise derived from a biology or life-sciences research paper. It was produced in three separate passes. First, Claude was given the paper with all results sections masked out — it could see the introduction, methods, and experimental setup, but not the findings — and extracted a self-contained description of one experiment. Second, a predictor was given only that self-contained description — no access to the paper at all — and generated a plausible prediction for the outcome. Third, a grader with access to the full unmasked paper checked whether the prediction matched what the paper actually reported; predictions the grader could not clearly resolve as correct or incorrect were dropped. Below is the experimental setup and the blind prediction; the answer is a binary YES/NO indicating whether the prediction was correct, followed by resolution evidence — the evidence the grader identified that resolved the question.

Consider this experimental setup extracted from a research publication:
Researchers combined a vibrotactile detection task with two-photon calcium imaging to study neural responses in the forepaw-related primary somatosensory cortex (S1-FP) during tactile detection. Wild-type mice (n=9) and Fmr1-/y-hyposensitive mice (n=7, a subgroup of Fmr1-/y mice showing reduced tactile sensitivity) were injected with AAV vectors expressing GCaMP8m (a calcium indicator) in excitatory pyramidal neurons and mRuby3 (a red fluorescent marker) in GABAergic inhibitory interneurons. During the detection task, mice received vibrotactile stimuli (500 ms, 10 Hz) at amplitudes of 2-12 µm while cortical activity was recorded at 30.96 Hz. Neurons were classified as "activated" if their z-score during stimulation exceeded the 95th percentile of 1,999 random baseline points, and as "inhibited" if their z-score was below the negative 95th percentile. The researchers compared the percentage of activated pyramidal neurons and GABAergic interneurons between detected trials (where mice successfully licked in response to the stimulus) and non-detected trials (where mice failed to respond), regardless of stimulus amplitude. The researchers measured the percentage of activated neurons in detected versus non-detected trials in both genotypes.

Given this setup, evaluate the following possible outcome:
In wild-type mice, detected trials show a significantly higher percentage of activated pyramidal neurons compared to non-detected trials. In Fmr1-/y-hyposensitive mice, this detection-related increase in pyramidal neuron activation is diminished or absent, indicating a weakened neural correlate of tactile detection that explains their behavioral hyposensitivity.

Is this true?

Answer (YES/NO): YES